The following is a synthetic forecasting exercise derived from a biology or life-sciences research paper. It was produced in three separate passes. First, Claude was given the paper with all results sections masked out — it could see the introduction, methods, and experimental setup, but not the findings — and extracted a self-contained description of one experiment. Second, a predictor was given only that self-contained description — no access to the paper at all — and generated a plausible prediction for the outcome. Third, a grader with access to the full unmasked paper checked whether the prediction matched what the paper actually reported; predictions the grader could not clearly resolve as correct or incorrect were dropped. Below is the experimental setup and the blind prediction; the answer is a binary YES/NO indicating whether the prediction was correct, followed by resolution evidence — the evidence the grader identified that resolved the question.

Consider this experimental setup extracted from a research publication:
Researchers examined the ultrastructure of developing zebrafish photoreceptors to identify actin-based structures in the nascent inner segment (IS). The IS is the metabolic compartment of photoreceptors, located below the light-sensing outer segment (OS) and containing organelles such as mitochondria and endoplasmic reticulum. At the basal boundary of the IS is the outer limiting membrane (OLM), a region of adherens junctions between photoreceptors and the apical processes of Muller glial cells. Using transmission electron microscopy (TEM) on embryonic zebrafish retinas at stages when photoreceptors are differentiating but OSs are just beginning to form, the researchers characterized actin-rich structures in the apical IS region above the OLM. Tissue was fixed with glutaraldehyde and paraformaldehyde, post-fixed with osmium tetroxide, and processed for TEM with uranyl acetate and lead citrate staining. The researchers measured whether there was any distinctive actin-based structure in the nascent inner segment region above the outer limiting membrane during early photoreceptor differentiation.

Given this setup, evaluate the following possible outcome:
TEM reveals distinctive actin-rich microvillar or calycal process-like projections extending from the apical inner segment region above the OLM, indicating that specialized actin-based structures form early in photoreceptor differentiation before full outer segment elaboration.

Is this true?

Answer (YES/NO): NO